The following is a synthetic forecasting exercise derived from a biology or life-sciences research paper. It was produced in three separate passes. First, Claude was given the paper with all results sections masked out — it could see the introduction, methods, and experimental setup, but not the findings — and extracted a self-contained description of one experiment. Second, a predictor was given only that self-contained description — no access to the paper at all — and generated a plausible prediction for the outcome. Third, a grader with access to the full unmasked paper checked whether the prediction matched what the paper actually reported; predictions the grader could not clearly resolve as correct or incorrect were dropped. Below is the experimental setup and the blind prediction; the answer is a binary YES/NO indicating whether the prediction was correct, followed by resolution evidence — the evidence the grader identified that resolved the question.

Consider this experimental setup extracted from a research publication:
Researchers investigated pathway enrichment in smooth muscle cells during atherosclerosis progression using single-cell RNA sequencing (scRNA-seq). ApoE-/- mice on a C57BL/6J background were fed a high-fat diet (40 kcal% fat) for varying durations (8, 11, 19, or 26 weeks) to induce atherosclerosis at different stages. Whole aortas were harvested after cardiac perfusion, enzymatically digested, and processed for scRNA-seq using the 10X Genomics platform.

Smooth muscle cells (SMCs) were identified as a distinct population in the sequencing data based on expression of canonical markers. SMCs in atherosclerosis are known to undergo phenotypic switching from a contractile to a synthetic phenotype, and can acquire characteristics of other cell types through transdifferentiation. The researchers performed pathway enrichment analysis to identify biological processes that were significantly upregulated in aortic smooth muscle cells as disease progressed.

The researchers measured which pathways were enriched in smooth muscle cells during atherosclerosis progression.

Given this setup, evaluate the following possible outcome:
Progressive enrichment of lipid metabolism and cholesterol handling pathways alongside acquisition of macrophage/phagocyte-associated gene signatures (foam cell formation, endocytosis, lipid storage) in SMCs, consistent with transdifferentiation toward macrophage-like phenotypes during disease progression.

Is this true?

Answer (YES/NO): NO